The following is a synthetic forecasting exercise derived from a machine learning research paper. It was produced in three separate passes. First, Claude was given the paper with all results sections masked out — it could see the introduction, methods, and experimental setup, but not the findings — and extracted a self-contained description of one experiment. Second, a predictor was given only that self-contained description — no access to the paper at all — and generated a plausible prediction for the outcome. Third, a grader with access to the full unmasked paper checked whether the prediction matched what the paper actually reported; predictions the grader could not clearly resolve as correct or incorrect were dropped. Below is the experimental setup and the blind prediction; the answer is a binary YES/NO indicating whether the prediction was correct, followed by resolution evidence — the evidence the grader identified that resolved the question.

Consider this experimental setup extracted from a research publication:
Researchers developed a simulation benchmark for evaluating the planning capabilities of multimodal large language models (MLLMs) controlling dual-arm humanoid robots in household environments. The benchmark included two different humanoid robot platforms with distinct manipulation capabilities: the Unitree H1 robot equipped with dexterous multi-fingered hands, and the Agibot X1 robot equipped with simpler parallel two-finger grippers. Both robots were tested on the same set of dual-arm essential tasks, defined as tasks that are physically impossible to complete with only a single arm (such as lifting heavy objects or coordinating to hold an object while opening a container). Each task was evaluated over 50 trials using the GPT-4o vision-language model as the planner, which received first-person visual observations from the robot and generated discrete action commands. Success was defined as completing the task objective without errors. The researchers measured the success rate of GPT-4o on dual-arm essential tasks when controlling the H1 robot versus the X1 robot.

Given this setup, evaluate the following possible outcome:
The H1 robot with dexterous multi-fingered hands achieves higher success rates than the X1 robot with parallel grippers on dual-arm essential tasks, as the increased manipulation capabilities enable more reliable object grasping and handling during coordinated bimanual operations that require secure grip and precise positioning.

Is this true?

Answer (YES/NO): YES